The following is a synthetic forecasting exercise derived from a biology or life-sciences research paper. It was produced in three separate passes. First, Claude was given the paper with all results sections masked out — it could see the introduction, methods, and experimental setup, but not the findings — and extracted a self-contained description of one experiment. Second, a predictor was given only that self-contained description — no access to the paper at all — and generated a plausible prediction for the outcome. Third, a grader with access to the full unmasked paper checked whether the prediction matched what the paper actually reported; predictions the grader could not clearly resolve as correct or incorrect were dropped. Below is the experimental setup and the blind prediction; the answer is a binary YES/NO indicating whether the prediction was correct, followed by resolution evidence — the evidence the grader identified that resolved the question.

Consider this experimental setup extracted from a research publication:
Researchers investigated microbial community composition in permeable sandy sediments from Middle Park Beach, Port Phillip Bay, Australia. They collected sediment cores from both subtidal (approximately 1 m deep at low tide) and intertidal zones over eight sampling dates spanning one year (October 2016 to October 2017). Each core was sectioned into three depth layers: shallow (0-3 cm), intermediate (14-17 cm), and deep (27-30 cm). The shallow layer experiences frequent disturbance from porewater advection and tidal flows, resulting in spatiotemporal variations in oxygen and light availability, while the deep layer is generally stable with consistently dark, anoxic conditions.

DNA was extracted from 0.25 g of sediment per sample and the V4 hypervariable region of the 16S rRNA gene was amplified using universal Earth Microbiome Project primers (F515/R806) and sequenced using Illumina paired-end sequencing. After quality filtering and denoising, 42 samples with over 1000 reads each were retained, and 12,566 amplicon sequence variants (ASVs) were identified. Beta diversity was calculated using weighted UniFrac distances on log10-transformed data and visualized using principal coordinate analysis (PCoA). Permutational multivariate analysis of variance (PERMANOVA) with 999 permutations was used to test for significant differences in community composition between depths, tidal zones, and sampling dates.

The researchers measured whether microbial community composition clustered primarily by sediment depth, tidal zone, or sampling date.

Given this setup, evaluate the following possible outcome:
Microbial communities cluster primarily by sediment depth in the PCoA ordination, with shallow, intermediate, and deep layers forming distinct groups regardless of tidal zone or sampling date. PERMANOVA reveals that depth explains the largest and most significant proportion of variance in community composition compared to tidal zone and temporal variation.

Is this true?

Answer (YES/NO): NO